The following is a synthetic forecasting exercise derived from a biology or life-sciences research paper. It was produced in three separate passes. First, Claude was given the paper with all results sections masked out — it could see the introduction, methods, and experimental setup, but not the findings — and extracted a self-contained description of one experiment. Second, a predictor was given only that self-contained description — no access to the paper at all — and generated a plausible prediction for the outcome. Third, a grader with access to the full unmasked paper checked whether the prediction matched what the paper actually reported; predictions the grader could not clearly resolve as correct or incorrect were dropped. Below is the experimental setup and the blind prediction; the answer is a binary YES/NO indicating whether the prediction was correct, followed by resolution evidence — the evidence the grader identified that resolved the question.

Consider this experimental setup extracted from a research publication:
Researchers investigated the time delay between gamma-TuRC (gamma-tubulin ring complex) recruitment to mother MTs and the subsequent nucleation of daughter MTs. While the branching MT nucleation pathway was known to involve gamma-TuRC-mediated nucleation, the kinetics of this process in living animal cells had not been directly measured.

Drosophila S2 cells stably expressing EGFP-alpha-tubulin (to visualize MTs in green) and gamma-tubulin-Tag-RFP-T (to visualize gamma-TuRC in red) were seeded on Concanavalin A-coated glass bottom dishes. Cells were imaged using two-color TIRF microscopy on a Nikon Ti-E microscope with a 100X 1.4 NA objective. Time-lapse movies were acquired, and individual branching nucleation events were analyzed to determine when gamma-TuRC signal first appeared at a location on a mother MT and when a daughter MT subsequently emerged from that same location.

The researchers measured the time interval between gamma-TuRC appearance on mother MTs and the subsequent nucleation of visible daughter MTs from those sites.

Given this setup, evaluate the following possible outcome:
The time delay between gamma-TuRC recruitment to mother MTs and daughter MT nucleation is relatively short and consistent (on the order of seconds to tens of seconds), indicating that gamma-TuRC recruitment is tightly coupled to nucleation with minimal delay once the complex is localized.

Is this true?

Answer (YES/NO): YES